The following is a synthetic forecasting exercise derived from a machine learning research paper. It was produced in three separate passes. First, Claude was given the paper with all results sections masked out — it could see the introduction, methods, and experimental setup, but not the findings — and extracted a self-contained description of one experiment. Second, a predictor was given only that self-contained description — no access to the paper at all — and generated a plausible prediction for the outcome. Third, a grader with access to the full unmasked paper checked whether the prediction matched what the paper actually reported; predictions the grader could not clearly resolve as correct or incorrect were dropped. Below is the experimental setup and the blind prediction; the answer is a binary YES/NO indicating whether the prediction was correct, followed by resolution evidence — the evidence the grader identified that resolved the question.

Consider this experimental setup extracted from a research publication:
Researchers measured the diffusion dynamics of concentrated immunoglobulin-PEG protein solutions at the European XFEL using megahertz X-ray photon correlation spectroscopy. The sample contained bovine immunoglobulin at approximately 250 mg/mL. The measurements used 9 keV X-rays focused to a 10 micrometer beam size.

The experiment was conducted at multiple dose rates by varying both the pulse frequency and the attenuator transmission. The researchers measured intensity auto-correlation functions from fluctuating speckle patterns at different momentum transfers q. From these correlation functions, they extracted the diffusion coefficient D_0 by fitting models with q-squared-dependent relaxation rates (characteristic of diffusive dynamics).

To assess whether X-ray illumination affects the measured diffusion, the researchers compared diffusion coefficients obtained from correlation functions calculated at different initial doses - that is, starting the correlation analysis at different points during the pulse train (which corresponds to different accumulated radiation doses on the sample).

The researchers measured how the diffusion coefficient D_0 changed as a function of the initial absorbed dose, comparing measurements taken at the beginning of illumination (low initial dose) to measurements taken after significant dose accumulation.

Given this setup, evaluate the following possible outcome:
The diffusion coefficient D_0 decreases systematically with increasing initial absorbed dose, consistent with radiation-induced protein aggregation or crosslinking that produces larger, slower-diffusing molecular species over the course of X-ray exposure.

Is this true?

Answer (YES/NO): NO